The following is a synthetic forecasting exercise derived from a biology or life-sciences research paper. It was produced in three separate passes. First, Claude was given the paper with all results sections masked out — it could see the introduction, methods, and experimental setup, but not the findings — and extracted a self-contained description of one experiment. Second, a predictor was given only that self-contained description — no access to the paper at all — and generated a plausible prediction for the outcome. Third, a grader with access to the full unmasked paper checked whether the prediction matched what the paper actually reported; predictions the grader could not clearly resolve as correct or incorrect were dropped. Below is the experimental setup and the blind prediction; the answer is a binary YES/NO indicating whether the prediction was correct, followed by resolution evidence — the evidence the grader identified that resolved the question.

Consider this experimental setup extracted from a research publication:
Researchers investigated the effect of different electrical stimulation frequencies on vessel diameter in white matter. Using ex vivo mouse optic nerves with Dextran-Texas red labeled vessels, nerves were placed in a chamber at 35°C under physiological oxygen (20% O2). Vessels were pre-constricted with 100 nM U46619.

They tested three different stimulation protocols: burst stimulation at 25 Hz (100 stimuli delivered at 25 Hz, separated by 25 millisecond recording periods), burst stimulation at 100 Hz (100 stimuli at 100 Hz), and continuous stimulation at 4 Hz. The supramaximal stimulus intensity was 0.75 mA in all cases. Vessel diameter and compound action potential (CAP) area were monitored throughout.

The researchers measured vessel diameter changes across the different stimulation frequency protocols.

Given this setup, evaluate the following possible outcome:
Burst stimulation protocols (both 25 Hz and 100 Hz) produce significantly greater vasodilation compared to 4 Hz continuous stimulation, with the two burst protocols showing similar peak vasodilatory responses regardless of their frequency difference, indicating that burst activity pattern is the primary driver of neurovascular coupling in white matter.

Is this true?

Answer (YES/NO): NO